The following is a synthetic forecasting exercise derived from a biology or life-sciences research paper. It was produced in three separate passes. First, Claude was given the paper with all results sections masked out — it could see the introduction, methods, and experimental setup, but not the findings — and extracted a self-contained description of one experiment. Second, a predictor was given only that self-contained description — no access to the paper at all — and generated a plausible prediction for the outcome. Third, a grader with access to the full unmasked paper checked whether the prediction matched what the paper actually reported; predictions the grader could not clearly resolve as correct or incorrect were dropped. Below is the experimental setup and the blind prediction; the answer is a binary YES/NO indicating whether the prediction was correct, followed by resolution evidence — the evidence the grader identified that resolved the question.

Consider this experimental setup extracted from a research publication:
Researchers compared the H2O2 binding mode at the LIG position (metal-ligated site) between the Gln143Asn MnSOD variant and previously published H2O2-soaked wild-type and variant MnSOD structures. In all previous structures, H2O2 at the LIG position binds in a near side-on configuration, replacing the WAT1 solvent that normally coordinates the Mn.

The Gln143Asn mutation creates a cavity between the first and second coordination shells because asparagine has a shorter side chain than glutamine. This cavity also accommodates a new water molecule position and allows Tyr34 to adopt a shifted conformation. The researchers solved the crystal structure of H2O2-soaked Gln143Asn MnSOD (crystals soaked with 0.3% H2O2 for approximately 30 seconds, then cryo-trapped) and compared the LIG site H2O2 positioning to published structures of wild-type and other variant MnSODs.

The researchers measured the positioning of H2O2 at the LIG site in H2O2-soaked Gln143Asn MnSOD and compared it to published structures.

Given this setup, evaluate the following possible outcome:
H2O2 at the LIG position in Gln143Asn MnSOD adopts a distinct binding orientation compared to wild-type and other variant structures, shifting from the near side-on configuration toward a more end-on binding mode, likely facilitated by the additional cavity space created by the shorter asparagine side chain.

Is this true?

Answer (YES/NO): NO